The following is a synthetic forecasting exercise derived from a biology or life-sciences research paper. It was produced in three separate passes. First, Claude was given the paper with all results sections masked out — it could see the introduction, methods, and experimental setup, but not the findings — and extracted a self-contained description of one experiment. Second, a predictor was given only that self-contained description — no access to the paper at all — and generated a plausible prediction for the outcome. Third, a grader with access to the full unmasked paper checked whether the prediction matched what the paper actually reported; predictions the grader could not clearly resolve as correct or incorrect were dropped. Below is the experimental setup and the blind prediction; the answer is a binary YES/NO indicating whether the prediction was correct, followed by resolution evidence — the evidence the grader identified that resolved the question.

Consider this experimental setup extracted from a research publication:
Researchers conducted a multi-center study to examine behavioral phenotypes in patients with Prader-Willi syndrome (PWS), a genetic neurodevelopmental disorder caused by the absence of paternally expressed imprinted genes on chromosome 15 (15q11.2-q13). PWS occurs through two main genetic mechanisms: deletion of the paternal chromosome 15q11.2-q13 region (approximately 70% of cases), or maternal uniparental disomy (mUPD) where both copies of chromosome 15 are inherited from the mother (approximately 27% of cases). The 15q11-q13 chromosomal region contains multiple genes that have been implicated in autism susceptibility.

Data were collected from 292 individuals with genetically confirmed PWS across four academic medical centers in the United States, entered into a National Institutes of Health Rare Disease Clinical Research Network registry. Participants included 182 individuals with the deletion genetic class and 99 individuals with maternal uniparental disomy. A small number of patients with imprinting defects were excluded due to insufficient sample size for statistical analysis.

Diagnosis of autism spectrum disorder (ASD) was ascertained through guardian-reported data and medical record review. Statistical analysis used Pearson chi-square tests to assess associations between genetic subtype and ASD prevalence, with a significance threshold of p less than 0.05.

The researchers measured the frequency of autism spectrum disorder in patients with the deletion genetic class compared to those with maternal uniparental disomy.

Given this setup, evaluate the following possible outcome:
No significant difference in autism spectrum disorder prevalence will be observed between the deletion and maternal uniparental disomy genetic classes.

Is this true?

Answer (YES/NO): YES